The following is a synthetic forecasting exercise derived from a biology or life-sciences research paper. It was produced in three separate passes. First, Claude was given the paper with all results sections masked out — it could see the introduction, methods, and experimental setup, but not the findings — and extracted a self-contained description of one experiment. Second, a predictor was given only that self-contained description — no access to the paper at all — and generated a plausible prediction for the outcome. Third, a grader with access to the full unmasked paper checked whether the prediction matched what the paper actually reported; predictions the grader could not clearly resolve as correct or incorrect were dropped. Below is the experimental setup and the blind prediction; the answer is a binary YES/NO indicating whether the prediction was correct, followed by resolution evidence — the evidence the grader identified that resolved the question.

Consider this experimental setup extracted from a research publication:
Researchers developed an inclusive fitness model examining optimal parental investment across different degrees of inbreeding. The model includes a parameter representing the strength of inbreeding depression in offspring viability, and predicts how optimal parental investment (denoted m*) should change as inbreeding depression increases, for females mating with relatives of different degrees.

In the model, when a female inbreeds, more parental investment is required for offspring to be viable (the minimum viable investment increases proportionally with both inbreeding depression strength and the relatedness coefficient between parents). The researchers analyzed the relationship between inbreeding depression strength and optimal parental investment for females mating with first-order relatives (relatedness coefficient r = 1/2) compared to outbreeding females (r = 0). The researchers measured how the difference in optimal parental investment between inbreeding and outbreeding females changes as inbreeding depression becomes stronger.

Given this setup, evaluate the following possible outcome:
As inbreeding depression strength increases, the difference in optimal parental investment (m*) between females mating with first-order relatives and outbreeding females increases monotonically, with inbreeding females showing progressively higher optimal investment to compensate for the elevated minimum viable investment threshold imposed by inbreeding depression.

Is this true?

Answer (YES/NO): YES